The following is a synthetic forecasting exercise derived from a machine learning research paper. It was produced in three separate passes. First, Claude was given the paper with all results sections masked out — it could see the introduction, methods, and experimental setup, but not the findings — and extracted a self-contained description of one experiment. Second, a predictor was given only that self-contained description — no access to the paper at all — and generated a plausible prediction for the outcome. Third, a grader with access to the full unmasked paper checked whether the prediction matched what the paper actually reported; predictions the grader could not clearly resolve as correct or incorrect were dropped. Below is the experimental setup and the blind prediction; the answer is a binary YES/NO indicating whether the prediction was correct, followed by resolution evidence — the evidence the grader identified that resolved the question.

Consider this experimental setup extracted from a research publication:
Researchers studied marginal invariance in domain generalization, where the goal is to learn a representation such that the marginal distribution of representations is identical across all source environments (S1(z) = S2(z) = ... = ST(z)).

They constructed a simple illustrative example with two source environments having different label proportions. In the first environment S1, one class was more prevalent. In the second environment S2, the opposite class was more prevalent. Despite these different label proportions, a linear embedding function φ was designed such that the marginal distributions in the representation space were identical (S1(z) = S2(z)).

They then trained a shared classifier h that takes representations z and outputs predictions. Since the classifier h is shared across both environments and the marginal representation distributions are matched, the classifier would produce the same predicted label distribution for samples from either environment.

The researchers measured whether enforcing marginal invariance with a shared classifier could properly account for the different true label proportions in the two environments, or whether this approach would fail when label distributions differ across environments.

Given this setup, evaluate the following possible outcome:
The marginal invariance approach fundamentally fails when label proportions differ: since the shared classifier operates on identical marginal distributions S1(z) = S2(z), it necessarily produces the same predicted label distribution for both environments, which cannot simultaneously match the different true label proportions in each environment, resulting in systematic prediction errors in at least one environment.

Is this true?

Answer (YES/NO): YES